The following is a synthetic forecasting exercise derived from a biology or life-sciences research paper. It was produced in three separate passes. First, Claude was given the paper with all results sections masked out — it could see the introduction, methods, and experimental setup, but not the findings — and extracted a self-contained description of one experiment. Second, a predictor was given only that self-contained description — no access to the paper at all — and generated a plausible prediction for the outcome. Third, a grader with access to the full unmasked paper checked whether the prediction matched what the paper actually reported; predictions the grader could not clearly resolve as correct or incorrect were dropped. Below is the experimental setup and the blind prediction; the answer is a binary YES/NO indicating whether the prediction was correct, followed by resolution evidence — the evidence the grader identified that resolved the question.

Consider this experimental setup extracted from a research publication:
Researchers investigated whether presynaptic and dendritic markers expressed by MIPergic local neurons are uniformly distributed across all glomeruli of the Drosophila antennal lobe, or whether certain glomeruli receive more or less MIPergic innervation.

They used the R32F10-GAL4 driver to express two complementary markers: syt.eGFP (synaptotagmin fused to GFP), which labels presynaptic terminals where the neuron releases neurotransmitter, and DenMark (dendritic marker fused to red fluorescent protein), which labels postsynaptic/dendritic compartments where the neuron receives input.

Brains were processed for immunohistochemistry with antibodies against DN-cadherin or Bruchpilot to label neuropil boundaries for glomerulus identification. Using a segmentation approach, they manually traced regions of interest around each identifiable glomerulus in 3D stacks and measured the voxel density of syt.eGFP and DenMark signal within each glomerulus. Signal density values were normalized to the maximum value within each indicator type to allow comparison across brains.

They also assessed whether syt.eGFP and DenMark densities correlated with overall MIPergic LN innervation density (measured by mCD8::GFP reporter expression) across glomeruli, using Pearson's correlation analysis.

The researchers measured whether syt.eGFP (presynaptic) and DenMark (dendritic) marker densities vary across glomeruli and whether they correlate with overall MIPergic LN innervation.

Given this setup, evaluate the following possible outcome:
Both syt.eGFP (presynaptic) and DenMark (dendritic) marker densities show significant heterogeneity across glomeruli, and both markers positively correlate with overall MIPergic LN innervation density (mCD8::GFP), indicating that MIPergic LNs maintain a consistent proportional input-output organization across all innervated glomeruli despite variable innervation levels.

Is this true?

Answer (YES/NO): YES